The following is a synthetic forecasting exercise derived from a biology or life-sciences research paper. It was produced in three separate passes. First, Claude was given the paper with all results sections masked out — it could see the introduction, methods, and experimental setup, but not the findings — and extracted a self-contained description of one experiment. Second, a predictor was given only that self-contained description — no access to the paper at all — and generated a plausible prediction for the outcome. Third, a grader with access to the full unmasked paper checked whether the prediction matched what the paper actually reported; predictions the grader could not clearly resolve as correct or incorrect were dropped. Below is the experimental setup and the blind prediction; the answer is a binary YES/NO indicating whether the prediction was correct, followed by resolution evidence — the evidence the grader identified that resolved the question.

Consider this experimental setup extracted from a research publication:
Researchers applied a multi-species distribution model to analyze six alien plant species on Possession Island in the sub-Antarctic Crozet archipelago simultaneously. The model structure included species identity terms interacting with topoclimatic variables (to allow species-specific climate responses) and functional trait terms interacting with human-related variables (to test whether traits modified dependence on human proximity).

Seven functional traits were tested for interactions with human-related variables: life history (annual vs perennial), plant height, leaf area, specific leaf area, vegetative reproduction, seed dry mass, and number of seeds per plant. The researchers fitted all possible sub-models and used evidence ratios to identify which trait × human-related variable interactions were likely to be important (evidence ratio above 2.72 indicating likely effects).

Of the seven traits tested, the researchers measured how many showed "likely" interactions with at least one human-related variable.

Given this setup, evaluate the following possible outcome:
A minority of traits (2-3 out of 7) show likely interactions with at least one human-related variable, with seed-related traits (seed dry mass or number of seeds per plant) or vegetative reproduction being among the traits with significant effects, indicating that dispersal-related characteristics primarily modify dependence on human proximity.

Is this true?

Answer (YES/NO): NO